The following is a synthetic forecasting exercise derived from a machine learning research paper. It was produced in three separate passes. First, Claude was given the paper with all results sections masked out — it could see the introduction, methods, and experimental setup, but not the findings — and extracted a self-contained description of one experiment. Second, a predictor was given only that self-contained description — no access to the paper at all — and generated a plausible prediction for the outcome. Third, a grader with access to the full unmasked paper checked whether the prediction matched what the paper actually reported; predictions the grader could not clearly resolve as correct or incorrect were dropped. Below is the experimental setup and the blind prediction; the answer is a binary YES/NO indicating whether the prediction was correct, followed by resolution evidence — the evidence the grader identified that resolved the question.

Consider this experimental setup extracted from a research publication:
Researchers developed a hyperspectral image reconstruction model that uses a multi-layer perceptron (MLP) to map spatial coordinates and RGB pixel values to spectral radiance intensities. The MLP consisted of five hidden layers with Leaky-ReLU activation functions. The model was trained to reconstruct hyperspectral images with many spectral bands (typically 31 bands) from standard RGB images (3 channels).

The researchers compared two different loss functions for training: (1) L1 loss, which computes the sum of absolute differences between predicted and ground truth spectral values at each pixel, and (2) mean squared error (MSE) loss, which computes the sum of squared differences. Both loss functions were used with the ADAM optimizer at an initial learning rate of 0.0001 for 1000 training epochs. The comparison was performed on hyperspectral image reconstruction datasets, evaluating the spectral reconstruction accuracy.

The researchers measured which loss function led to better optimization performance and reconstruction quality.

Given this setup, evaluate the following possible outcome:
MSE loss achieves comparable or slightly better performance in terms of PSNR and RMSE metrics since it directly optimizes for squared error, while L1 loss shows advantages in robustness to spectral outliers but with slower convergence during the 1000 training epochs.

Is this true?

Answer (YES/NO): NO